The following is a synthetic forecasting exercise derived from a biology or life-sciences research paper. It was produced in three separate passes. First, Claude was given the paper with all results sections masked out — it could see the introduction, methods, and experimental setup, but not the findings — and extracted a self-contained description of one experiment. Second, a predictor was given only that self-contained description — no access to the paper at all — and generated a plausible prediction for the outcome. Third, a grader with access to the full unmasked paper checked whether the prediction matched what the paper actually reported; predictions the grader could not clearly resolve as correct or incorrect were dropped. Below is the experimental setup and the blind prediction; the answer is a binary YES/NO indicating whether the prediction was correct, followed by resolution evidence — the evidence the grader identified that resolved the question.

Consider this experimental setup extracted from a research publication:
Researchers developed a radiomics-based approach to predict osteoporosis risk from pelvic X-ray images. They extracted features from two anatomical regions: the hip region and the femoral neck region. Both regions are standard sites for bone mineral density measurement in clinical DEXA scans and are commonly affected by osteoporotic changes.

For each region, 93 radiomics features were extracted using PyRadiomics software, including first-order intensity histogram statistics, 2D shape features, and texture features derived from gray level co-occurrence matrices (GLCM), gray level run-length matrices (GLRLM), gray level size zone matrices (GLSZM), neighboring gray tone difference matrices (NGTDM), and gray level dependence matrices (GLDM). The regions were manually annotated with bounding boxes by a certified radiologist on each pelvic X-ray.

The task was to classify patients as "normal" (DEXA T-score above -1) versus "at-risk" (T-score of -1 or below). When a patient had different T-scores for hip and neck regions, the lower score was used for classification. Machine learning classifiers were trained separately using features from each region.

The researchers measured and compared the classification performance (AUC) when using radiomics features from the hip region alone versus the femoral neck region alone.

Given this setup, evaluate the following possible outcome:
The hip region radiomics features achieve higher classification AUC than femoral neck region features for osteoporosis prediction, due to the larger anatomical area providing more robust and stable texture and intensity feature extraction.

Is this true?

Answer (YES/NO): YES